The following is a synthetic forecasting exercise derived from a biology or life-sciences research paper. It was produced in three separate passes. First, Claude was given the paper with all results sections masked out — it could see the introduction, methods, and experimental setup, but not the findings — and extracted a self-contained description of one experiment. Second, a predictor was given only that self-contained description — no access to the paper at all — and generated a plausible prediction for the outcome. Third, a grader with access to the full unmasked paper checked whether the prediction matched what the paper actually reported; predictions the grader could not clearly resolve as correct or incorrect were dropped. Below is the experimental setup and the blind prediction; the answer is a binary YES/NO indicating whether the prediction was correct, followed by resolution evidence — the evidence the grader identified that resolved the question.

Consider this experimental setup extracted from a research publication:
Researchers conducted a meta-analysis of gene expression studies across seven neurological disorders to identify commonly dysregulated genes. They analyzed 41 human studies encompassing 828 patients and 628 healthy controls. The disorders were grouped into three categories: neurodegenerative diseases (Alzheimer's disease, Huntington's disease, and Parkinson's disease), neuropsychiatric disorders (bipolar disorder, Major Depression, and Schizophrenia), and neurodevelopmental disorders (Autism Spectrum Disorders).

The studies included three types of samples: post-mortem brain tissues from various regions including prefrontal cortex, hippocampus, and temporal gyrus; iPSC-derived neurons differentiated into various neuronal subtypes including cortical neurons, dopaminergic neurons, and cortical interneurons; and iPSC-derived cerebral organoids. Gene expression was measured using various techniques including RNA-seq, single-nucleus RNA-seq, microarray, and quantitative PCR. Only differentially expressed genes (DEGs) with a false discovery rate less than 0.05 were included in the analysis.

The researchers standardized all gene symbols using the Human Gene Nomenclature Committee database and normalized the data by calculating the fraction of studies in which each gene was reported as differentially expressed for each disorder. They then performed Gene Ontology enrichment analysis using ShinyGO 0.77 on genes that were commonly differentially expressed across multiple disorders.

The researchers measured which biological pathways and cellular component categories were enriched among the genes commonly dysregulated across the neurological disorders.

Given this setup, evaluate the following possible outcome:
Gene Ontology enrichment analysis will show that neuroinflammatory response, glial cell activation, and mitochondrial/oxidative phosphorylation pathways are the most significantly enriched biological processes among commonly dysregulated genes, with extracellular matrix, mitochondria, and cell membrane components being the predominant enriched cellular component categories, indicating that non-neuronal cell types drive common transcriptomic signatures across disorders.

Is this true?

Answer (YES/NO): NO